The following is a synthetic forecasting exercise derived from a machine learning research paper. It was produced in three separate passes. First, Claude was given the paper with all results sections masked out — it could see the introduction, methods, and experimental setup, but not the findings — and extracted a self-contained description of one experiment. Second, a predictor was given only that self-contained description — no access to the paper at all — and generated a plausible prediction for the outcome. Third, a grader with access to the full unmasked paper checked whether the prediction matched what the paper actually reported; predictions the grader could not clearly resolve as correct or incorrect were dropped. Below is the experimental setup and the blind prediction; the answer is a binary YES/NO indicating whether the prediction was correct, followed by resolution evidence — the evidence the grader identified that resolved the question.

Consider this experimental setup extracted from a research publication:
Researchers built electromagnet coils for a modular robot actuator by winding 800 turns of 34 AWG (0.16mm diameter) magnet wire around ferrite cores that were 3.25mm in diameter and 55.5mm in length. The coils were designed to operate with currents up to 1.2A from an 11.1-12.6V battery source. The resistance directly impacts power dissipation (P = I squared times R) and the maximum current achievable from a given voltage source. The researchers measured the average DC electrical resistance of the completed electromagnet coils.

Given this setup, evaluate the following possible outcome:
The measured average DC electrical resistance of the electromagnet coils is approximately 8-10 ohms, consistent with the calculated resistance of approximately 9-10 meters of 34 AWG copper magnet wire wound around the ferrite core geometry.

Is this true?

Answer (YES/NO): NO